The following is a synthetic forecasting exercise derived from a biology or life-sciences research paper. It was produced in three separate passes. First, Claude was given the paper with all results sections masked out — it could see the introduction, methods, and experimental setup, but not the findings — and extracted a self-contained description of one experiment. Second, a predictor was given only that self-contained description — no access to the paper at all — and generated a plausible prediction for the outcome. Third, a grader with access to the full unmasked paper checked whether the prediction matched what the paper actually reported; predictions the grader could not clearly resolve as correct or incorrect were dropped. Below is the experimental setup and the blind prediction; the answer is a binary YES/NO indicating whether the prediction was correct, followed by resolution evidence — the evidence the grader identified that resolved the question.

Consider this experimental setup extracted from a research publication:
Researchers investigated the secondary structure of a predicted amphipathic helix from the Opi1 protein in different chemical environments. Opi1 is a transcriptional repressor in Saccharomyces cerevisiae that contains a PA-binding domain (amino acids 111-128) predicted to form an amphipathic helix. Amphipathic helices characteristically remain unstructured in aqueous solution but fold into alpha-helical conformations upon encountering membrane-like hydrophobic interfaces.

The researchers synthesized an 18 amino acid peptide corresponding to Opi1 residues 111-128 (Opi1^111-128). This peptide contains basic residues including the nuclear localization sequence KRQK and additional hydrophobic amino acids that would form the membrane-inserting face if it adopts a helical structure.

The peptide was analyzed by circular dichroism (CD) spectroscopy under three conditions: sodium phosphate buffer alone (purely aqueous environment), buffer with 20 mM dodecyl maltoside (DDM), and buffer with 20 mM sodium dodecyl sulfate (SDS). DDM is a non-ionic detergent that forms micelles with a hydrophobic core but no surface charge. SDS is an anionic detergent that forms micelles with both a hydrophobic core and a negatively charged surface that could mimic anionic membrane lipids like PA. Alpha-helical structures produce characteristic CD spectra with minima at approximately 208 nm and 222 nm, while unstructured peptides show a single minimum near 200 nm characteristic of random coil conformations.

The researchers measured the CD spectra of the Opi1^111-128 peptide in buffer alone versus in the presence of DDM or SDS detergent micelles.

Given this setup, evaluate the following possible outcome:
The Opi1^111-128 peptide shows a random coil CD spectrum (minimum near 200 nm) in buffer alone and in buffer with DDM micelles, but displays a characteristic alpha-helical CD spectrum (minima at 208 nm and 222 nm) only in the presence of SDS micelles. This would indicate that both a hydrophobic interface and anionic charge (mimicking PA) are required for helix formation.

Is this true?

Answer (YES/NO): YES